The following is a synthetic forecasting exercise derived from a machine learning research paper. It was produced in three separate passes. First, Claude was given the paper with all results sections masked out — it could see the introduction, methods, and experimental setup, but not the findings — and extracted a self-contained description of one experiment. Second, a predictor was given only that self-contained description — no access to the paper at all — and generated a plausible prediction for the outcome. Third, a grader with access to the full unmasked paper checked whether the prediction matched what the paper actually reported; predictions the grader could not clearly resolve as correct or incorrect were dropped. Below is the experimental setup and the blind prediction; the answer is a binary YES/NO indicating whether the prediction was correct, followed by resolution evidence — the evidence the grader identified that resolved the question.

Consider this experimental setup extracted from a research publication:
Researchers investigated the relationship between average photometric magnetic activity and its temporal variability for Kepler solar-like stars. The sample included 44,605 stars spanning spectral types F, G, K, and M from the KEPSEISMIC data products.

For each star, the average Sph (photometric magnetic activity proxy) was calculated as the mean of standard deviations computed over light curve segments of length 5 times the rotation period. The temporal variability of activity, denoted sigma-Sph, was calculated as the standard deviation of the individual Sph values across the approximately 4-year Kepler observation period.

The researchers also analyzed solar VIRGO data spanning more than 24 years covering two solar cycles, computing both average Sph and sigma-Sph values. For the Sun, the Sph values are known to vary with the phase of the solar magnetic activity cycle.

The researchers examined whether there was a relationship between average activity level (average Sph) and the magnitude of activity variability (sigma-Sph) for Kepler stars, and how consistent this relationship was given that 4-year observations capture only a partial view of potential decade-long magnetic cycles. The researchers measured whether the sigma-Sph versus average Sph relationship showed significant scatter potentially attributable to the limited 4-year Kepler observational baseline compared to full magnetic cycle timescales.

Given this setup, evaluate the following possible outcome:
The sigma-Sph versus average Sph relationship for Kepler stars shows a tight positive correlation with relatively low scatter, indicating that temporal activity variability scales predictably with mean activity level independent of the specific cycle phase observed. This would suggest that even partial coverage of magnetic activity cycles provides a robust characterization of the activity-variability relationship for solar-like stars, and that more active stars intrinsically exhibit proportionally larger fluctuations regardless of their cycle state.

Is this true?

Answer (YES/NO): YES